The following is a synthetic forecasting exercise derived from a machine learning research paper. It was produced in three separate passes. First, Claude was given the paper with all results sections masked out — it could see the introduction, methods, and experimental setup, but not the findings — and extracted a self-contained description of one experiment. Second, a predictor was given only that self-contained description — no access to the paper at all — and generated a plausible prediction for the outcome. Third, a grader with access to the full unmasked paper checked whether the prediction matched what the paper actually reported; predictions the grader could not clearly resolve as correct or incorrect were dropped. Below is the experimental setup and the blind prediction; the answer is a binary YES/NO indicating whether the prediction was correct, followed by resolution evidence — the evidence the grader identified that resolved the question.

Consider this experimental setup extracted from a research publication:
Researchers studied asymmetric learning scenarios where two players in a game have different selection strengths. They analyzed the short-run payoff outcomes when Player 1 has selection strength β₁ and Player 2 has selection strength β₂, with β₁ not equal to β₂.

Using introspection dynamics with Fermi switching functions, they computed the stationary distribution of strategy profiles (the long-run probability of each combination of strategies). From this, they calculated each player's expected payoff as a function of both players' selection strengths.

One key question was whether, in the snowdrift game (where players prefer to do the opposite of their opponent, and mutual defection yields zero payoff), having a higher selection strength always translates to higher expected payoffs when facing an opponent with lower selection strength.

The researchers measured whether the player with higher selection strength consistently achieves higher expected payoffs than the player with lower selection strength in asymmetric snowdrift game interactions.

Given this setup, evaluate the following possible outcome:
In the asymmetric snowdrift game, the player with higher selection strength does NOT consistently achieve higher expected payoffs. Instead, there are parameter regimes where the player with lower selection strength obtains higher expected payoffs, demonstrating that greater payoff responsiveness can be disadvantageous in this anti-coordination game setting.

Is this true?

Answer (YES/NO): YES